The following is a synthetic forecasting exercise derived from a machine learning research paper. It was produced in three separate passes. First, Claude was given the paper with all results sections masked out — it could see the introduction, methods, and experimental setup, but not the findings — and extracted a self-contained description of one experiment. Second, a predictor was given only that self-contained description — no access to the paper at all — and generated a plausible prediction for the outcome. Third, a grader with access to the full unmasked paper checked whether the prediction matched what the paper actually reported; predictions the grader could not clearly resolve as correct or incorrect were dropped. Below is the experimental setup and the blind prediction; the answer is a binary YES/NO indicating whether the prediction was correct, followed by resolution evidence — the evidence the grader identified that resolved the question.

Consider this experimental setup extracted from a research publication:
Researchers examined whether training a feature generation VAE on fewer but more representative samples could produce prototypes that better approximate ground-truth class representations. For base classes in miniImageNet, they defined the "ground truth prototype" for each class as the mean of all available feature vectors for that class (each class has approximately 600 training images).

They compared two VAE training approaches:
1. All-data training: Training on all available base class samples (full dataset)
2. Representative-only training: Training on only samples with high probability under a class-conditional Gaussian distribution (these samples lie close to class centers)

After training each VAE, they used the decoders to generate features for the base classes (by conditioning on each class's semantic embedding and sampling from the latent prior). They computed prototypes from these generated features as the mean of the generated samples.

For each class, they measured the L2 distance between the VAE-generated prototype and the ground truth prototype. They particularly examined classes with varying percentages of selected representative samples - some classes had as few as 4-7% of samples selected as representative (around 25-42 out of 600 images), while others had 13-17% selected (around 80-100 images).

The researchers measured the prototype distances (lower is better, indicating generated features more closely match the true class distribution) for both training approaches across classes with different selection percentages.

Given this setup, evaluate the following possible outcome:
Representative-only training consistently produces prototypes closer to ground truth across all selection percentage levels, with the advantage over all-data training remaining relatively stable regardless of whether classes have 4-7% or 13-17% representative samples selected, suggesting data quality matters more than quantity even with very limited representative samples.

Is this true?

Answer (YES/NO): NO